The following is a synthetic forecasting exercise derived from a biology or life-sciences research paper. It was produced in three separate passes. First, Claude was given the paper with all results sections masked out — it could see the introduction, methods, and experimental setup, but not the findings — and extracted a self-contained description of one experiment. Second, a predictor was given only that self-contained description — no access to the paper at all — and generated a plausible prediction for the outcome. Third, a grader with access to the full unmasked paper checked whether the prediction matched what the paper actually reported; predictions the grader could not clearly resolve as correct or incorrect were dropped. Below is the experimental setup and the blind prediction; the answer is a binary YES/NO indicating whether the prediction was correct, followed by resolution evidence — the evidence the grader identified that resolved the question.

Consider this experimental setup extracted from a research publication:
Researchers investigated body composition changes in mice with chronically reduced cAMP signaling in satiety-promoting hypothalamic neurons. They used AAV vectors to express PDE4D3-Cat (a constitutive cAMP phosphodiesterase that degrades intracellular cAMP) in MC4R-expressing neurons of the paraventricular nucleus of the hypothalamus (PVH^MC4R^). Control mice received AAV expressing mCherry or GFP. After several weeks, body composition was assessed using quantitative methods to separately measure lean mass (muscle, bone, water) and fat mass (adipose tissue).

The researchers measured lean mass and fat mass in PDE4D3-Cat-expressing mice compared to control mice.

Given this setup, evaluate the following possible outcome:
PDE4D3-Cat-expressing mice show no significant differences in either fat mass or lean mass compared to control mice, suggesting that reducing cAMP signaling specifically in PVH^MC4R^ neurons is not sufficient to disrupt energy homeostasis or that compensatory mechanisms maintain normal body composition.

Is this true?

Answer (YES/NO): NO